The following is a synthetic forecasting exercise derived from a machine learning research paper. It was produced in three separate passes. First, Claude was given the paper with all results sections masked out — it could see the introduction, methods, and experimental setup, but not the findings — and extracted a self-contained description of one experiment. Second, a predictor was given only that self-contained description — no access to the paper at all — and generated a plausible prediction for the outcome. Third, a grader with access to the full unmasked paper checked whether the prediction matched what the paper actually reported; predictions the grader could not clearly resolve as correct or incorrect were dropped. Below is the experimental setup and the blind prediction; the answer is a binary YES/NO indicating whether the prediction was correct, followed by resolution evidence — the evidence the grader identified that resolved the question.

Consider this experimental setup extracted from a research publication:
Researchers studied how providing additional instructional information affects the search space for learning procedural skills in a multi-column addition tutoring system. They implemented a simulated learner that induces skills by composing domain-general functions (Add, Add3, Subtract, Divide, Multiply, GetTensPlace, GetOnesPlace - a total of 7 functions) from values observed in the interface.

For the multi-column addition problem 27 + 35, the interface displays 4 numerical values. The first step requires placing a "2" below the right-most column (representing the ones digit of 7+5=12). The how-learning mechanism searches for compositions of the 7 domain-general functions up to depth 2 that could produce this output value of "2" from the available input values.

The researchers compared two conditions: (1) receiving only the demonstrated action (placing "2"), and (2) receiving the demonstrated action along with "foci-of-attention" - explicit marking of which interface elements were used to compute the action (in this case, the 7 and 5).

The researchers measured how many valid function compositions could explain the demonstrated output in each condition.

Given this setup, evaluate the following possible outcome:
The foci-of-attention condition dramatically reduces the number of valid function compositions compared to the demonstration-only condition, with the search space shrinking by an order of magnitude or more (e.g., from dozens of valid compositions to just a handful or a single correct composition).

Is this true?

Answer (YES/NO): NO